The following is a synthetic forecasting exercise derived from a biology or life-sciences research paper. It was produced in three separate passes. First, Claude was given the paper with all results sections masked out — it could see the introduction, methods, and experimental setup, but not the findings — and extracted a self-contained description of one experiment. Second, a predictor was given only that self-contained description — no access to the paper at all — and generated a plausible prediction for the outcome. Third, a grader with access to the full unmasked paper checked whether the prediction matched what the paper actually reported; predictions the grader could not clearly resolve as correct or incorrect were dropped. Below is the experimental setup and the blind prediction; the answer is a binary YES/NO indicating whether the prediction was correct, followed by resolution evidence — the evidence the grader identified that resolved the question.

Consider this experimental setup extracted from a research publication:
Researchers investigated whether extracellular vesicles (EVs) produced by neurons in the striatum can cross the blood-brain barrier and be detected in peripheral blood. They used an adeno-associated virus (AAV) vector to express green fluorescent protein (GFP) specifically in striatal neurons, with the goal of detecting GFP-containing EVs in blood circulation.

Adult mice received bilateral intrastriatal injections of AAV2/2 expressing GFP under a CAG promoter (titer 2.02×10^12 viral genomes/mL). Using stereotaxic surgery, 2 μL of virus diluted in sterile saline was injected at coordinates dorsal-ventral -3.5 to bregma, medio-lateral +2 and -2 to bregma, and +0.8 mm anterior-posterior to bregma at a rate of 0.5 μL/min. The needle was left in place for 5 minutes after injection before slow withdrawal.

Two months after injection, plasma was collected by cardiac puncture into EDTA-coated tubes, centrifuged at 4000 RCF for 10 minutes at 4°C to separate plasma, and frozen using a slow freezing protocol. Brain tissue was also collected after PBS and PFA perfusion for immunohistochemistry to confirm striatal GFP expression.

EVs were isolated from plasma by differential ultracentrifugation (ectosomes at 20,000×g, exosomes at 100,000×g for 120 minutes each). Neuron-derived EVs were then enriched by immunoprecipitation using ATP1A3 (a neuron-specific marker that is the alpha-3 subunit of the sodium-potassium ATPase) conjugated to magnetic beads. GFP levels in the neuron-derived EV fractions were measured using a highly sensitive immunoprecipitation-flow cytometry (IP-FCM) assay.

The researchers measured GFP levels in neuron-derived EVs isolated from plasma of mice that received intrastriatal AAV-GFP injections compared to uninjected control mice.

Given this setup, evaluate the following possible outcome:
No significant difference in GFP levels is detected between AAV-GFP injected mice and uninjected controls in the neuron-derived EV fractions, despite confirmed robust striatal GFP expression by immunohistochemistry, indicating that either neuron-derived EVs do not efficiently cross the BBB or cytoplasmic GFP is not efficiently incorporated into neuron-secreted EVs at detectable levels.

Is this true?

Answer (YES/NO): NO